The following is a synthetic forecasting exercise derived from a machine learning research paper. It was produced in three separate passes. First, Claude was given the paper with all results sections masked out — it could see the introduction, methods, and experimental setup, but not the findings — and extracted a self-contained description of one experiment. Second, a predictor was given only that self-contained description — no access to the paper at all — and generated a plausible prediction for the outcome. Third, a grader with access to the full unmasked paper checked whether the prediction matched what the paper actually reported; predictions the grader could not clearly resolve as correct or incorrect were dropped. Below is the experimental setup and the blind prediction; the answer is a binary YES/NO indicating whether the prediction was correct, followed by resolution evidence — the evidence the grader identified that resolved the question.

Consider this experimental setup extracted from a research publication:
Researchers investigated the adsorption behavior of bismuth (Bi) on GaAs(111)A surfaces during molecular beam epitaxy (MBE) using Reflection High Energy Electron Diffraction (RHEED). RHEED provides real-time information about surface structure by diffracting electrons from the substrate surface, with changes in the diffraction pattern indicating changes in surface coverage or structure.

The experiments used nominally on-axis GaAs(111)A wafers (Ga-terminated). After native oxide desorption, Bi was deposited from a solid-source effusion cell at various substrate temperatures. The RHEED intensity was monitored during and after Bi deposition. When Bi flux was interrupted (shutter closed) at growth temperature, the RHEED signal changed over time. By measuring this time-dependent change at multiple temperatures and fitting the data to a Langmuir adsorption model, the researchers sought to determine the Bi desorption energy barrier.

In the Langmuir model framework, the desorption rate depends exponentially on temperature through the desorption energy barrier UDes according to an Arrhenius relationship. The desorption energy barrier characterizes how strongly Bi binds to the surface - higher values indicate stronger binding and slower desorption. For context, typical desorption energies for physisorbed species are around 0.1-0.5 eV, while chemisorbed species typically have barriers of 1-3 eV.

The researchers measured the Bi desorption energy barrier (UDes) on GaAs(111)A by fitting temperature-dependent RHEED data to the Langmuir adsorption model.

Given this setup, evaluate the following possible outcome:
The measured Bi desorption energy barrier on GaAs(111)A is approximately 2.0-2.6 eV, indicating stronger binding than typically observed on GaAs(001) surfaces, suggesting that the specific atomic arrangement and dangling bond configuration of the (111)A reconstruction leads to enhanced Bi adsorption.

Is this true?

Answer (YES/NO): NO